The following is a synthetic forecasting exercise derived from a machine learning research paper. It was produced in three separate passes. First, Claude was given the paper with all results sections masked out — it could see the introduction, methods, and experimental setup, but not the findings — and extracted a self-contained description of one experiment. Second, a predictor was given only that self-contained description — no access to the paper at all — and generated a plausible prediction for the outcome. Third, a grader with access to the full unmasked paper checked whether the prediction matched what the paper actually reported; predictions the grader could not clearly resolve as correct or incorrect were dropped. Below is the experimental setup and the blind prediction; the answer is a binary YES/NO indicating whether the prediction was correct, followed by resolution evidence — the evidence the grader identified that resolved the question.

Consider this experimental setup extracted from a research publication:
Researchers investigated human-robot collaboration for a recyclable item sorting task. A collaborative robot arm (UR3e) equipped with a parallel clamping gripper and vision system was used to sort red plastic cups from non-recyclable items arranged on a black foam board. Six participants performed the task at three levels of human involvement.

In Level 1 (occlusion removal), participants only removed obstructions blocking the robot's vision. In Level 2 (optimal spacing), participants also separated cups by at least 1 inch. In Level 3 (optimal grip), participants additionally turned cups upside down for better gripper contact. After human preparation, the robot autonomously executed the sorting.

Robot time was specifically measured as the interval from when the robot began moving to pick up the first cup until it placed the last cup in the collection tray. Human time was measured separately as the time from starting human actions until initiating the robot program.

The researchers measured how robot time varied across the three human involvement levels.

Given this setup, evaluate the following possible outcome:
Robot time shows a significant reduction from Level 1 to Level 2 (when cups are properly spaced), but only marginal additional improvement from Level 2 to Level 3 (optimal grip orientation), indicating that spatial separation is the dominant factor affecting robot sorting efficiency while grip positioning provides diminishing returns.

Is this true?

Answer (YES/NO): NO